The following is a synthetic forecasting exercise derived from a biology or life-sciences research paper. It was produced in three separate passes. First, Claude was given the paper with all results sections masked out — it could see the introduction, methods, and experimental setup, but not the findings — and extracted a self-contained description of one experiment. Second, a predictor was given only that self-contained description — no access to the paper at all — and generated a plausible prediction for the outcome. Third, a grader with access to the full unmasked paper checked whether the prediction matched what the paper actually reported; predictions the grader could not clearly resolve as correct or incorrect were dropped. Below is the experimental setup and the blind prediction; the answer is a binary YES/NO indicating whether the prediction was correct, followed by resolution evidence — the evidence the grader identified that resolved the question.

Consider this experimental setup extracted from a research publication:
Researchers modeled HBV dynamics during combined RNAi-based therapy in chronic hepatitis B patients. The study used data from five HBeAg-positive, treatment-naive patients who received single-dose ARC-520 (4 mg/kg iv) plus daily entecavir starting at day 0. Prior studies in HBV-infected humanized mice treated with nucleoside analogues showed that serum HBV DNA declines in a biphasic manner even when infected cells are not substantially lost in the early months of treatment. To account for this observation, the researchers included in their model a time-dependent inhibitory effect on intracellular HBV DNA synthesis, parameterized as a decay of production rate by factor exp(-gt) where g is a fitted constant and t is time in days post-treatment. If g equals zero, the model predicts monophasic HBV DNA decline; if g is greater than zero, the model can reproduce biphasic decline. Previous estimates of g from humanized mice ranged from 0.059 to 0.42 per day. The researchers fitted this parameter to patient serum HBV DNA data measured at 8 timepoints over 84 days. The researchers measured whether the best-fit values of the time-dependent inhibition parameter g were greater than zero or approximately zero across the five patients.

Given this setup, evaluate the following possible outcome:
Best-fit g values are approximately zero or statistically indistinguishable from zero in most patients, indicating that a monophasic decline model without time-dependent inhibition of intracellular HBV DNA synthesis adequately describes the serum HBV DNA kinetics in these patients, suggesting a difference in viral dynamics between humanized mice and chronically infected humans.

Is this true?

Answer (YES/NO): NO